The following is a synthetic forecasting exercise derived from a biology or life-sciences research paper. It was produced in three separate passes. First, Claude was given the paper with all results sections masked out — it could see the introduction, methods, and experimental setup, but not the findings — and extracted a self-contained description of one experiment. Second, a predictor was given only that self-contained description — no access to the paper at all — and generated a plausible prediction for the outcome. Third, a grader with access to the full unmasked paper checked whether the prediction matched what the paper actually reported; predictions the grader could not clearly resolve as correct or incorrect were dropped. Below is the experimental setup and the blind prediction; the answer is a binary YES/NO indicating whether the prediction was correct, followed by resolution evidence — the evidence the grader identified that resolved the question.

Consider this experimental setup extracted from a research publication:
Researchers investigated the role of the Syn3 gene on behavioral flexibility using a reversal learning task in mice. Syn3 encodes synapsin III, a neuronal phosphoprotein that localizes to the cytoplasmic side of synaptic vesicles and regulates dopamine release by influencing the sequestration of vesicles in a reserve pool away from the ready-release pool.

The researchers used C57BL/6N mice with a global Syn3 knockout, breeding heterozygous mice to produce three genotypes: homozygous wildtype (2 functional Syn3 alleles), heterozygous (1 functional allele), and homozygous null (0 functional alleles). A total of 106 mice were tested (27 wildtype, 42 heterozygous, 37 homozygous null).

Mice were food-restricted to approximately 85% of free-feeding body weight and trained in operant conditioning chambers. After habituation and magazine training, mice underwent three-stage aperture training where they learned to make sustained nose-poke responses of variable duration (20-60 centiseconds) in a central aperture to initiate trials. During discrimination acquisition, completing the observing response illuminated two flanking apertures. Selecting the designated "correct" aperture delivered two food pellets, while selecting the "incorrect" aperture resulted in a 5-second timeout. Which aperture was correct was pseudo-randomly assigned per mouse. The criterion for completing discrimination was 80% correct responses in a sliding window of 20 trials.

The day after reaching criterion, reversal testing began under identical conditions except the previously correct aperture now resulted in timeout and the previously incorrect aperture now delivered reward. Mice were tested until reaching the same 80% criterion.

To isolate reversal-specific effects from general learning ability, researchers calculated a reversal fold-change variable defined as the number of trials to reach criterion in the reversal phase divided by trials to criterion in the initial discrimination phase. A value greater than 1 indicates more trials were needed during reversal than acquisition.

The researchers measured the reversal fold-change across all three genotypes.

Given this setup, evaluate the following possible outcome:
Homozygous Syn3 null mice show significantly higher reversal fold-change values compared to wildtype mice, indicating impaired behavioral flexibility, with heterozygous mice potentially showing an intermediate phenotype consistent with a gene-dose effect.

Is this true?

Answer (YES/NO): NO